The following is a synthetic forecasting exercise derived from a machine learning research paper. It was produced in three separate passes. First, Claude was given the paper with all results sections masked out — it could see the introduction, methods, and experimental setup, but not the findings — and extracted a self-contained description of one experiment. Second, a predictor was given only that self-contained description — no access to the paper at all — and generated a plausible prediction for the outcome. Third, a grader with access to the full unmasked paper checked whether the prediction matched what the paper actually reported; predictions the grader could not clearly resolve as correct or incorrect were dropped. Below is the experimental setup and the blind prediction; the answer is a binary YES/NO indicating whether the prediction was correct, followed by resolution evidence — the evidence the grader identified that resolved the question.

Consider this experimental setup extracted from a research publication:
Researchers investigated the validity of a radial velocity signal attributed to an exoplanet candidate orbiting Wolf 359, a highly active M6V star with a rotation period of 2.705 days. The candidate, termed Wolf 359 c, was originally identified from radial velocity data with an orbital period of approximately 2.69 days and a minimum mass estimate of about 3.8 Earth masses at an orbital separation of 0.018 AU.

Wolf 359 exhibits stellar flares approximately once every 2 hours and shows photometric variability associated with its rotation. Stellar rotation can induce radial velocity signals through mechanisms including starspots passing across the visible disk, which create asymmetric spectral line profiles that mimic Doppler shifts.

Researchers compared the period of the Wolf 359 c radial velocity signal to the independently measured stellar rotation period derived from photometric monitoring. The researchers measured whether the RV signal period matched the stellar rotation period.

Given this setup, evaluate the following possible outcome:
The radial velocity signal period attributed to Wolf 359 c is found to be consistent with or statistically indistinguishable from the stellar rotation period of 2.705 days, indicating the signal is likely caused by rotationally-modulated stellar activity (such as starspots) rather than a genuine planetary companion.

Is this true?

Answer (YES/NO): YES